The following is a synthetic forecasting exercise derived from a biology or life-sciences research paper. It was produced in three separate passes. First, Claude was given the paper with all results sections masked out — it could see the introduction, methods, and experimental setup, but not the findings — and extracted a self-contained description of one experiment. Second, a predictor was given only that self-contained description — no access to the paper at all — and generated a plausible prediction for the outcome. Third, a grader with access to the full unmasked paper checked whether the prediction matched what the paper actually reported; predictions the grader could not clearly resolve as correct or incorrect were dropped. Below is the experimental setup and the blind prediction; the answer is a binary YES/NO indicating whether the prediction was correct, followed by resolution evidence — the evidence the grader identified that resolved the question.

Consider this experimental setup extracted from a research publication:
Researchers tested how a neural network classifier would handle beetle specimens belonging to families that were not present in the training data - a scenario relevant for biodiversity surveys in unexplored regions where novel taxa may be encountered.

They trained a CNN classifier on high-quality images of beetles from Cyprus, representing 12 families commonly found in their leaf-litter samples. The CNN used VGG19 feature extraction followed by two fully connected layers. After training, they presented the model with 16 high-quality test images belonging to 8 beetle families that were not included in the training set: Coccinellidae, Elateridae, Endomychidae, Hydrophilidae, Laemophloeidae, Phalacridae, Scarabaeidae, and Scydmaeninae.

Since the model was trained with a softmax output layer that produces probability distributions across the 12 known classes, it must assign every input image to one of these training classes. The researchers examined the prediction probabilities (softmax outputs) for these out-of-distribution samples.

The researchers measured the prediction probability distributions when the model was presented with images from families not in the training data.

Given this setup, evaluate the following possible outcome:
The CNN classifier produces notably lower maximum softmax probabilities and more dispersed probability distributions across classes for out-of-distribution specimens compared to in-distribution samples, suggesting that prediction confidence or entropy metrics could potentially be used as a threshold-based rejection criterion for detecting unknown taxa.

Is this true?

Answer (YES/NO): YES